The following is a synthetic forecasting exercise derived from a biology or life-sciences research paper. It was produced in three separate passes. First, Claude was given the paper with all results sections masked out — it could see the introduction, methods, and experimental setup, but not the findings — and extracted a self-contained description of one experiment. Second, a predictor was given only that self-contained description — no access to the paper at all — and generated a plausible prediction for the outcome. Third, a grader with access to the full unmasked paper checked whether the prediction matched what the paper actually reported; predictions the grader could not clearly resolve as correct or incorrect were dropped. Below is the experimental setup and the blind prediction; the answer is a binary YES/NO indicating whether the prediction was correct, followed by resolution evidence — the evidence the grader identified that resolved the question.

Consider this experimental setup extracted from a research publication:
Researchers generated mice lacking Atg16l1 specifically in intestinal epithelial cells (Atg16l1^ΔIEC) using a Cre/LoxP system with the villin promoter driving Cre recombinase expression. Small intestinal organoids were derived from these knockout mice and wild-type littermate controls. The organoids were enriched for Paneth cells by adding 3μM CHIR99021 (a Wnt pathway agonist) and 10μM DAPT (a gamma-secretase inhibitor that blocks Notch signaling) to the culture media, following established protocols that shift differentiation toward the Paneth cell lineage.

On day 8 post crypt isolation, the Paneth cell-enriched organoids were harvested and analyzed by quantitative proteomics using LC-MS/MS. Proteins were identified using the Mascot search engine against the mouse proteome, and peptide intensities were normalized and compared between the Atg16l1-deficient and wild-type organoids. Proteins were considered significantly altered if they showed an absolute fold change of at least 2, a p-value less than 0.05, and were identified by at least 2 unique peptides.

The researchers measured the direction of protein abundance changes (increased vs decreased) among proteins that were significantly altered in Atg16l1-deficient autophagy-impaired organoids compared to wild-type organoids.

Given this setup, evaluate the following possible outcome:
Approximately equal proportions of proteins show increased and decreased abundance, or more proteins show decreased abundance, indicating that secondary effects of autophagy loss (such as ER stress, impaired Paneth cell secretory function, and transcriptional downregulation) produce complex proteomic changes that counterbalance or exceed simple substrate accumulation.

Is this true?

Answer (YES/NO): NO